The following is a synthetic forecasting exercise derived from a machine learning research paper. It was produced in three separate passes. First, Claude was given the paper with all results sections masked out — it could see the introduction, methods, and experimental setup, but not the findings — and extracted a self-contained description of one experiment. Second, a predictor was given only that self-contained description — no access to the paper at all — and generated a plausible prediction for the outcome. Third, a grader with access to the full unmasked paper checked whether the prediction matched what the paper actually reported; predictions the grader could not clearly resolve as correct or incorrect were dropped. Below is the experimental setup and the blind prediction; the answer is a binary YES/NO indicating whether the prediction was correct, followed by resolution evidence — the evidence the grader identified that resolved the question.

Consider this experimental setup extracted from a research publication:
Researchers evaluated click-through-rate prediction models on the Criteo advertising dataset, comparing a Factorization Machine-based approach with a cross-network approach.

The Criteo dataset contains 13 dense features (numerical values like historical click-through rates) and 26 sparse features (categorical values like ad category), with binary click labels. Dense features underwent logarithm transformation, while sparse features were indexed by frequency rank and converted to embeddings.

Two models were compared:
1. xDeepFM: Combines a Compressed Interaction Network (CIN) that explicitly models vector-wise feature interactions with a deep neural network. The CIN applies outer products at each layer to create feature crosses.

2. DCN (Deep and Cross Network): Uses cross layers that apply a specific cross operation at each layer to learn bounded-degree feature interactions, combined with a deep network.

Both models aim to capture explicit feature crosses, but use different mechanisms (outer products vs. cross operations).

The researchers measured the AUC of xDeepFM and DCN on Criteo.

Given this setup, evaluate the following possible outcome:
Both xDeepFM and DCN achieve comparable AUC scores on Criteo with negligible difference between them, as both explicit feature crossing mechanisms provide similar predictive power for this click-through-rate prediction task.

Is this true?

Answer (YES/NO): NO